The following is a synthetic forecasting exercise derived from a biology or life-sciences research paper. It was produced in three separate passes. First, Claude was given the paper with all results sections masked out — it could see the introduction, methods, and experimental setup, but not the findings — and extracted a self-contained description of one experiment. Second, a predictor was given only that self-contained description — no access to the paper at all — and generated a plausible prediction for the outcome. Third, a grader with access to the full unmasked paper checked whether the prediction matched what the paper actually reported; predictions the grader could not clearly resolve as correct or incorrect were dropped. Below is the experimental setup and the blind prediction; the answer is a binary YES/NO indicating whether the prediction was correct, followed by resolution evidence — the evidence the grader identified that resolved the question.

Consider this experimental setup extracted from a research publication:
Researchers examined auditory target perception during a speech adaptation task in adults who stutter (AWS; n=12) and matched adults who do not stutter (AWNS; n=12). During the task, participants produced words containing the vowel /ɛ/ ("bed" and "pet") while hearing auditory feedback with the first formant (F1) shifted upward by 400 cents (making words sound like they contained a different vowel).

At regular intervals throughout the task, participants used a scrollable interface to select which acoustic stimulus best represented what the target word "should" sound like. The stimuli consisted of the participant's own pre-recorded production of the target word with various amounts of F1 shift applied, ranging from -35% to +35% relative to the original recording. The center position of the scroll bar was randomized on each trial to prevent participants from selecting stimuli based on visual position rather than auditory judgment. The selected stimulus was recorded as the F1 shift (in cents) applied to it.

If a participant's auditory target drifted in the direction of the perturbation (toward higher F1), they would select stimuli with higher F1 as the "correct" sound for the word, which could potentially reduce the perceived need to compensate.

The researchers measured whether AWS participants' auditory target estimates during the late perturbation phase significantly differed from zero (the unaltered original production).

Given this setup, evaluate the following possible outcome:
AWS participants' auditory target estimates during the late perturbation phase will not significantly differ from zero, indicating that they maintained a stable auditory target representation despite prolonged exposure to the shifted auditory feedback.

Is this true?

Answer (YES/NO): YES